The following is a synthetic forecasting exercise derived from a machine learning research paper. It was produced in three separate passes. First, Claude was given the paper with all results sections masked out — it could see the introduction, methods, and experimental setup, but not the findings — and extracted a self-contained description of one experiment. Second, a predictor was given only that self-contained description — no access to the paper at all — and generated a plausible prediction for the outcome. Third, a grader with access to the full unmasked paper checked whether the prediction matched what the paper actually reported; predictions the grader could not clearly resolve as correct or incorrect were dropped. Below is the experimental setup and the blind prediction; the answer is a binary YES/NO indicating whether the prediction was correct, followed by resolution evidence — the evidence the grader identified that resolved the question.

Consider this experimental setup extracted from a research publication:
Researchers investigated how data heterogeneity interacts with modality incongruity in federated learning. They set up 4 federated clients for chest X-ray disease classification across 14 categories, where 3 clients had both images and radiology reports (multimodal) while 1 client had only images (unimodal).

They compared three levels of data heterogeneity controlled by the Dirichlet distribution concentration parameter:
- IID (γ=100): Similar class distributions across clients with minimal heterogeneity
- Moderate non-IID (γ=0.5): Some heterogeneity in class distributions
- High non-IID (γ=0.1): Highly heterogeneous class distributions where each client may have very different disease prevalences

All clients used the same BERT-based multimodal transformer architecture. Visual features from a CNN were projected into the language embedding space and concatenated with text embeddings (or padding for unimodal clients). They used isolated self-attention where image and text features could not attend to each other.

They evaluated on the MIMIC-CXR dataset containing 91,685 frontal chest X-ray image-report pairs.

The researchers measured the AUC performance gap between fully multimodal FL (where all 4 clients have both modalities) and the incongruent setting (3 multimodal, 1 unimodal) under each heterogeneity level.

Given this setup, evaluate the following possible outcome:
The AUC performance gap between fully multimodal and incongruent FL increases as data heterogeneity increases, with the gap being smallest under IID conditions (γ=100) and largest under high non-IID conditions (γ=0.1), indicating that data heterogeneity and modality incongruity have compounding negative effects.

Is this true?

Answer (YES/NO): YES